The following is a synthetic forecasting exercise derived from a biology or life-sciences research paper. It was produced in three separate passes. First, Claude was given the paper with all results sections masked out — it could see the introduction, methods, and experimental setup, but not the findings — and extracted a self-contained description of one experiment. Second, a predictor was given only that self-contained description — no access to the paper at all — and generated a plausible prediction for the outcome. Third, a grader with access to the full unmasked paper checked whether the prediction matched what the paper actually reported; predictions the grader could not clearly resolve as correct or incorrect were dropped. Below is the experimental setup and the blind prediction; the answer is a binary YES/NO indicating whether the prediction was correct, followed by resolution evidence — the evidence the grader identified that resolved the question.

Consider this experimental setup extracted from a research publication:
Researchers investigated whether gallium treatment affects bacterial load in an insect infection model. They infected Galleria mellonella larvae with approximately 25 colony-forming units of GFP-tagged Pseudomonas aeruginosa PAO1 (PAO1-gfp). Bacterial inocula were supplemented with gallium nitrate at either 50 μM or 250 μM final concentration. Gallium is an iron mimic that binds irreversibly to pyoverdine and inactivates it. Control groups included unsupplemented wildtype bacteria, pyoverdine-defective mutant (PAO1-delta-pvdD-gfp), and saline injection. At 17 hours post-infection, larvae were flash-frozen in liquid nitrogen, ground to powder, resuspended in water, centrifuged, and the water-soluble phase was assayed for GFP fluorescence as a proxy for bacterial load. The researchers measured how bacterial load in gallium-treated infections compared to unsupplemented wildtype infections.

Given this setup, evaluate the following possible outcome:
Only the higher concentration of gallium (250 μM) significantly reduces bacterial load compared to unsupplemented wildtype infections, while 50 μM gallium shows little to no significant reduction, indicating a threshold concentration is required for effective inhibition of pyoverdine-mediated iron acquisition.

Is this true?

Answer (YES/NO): NO